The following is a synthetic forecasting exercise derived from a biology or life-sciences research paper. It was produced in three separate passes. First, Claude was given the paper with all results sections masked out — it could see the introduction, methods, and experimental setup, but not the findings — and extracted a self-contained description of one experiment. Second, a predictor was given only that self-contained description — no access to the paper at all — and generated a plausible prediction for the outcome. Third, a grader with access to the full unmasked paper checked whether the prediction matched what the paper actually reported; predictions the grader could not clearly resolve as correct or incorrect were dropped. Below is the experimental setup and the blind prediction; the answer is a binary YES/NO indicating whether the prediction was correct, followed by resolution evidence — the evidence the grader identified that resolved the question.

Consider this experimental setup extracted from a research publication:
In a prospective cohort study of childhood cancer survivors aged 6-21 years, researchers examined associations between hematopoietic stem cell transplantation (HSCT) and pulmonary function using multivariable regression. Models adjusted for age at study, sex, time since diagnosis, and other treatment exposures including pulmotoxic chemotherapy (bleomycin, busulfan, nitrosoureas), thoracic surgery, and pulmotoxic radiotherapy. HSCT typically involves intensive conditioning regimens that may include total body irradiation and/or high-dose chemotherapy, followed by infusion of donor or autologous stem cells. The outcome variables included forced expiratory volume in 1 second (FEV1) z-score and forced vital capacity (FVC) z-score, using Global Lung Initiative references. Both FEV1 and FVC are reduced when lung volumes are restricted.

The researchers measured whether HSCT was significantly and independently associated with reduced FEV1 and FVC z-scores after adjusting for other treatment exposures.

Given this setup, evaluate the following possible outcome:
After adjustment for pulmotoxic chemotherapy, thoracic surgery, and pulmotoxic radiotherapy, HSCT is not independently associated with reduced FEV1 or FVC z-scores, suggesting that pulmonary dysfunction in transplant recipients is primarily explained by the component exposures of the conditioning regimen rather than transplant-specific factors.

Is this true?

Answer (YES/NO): NO